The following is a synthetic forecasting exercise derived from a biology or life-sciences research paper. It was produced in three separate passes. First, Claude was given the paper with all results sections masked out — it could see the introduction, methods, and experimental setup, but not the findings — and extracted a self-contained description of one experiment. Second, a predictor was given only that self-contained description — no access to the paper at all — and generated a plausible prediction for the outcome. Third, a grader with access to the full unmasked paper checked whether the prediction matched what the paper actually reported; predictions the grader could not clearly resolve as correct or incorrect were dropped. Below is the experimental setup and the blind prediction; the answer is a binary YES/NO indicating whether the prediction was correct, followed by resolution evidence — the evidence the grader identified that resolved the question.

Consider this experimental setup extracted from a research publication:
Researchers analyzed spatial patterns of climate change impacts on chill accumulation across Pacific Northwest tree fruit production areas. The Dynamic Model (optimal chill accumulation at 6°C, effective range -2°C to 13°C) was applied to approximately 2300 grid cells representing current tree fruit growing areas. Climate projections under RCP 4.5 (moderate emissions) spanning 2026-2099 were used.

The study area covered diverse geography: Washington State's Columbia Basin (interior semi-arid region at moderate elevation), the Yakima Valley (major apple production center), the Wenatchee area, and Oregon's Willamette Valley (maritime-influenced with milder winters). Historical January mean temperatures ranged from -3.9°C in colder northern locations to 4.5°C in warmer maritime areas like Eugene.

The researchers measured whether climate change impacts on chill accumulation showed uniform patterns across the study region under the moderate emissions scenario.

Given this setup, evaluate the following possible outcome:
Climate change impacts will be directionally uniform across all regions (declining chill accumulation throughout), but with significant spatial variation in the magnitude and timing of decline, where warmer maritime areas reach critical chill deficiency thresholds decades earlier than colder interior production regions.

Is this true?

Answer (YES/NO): NO